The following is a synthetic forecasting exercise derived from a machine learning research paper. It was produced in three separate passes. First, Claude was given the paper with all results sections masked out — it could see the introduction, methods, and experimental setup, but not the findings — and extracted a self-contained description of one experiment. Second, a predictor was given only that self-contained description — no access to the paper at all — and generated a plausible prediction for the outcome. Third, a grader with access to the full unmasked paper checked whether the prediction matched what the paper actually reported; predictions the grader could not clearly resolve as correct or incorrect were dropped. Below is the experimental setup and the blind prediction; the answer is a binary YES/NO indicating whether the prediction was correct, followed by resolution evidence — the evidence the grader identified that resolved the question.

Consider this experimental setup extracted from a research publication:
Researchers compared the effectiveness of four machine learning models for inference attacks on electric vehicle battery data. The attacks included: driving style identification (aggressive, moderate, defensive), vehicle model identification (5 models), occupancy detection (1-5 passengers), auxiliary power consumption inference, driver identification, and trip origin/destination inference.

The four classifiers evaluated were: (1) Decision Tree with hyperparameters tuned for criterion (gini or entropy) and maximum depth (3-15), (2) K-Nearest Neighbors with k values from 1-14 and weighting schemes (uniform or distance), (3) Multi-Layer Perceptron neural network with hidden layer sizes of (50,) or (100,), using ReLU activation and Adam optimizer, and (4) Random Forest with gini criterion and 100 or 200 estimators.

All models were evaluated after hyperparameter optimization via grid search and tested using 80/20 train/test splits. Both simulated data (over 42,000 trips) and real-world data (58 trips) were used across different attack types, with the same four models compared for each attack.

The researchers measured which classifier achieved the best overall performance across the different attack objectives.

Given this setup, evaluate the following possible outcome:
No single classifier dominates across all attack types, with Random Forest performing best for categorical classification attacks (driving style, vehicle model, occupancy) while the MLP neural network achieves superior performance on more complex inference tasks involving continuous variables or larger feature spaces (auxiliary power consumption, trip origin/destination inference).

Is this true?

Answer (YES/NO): NO